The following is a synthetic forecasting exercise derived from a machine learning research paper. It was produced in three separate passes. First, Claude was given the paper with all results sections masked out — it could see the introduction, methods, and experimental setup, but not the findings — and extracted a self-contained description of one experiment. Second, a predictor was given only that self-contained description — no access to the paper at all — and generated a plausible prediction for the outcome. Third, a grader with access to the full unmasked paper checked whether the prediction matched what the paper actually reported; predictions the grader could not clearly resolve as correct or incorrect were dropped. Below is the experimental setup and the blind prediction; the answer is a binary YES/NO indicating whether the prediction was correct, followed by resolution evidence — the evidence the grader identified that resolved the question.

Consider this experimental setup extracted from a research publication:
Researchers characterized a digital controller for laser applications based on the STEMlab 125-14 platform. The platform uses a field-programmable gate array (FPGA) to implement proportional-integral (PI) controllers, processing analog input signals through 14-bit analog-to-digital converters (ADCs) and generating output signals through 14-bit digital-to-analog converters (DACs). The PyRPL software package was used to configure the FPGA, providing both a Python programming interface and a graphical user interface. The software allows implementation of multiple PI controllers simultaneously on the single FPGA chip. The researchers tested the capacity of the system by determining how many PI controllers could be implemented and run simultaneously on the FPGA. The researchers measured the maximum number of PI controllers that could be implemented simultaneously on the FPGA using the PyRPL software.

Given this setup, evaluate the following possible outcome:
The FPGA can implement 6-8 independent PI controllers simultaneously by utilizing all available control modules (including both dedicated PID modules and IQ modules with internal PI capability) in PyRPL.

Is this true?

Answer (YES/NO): NO